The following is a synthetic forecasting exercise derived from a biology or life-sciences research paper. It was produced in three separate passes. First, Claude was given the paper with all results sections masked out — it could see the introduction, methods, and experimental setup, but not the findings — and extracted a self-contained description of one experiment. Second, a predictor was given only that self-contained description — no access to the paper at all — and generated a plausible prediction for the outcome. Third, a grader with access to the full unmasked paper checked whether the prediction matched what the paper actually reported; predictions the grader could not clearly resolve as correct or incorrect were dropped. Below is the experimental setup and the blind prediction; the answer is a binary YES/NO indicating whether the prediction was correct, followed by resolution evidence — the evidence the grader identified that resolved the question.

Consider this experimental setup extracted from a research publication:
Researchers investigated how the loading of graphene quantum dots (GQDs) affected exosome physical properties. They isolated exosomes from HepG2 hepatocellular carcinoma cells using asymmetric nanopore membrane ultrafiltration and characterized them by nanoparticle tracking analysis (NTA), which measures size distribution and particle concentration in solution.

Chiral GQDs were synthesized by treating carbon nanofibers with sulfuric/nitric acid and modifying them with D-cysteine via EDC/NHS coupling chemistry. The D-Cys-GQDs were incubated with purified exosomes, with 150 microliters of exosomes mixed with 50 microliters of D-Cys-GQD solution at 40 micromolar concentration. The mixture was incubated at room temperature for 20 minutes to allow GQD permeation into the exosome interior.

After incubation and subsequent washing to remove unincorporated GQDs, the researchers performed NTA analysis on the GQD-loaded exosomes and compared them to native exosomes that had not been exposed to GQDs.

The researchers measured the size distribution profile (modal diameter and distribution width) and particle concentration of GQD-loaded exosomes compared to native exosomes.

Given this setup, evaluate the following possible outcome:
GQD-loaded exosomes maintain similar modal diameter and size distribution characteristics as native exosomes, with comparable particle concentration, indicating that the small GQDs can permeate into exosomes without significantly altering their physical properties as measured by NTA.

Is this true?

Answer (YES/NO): YES